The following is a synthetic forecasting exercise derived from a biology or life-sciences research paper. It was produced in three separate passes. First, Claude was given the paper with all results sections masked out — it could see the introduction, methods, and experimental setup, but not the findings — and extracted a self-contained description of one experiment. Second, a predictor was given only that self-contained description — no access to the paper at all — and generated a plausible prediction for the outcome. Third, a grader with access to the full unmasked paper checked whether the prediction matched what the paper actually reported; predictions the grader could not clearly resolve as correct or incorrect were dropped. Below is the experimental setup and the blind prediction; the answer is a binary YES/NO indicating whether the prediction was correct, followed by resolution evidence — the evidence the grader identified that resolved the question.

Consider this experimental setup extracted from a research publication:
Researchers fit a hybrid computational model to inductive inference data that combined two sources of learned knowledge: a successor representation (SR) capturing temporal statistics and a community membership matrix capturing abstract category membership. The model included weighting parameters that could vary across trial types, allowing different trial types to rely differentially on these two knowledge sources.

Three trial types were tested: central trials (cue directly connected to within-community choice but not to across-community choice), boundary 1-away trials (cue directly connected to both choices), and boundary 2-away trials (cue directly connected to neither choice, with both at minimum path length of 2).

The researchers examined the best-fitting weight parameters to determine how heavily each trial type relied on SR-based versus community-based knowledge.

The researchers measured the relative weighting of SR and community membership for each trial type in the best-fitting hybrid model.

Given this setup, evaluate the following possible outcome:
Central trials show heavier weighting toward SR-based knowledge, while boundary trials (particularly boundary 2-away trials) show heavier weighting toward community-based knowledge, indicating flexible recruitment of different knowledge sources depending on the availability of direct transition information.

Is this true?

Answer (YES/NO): NO